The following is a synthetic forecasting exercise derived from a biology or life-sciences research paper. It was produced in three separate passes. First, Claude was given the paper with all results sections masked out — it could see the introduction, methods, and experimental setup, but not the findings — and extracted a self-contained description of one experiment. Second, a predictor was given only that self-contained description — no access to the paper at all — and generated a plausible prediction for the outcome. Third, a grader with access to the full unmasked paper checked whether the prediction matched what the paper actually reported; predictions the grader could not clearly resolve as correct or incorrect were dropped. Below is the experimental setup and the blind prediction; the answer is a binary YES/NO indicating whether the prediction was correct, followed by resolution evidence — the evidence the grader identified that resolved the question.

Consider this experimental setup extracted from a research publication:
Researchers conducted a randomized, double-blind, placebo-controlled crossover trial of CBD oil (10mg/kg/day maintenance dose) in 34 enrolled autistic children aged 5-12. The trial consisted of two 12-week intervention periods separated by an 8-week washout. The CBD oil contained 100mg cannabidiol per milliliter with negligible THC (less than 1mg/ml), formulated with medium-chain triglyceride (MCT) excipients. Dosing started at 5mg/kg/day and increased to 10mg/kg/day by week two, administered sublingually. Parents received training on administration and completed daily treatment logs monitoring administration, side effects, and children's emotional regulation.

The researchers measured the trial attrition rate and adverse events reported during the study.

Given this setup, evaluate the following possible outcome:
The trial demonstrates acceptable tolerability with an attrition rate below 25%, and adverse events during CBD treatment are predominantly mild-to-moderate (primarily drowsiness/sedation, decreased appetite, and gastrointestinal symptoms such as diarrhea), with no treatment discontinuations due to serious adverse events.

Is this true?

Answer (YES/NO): NO